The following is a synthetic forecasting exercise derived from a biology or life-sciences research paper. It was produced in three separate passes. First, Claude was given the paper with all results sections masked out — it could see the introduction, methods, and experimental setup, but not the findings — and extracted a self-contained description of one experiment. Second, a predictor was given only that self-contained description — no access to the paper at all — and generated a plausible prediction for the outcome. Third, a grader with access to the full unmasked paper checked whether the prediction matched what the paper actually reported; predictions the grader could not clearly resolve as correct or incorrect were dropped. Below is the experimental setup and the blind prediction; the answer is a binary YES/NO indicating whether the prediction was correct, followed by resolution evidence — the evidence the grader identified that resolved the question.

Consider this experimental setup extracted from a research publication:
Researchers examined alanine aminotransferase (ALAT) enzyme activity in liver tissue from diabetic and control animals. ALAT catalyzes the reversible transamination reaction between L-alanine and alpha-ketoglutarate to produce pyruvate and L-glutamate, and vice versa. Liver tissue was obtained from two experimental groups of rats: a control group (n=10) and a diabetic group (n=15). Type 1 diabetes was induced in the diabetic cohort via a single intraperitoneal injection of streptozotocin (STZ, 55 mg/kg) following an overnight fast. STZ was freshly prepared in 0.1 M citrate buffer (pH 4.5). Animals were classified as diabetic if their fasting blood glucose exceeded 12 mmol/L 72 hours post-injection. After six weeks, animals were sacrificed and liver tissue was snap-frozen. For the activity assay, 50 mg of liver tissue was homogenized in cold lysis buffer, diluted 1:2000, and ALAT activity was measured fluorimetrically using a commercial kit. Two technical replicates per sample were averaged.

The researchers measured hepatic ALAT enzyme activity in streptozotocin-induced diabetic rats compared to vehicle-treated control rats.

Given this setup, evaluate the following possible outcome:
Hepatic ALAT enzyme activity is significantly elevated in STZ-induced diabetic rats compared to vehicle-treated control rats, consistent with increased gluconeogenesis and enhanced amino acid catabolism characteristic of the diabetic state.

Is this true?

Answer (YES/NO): YES